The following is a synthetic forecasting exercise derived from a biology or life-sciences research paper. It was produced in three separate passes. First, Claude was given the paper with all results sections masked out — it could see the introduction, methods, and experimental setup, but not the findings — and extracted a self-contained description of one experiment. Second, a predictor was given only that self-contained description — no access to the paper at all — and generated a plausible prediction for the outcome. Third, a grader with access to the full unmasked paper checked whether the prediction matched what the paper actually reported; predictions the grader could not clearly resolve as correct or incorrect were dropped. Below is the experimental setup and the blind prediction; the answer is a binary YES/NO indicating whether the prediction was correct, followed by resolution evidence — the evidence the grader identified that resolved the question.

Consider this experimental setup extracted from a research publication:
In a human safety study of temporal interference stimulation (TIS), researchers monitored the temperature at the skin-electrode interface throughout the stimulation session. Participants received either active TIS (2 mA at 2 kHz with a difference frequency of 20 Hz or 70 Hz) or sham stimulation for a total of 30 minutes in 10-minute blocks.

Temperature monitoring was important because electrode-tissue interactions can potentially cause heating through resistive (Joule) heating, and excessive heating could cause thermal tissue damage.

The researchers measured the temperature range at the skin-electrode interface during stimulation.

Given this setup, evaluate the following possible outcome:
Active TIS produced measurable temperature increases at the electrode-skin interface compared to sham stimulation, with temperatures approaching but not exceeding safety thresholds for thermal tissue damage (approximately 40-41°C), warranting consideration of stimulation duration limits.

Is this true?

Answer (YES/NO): NO